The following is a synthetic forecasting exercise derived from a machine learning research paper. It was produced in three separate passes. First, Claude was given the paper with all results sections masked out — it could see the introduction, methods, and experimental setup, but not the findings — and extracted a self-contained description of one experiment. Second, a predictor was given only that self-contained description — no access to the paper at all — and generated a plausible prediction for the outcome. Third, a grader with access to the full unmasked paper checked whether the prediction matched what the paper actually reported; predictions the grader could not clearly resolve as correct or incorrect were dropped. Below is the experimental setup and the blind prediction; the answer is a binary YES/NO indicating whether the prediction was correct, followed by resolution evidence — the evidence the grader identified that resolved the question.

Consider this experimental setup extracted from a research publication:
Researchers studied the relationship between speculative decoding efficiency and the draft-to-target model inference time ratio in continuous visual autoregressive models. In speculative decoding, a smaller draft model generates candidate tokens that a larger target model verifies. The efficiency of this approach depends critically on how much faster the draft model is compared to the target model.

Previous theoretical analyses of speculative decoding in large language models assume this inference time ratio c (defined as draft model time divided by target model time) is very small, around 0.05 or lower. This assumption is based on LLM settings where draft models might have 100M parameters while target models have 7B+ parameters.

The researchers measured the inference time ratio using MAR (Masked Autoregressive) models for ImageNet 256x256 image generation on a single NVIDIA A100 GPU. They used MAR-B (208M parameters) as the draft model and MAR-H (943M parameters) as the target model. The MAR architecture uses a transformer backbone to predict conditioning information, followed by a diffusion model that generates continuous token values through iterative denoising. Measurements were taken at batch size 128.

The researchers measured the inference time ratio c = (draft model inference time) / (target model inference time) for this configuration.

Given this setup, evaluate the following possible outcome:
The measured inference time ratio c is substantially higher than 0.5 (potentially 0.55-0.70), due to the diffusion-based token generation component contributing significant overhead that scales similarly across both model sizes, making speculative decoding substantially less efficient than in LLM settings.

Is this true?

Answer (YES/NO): NO